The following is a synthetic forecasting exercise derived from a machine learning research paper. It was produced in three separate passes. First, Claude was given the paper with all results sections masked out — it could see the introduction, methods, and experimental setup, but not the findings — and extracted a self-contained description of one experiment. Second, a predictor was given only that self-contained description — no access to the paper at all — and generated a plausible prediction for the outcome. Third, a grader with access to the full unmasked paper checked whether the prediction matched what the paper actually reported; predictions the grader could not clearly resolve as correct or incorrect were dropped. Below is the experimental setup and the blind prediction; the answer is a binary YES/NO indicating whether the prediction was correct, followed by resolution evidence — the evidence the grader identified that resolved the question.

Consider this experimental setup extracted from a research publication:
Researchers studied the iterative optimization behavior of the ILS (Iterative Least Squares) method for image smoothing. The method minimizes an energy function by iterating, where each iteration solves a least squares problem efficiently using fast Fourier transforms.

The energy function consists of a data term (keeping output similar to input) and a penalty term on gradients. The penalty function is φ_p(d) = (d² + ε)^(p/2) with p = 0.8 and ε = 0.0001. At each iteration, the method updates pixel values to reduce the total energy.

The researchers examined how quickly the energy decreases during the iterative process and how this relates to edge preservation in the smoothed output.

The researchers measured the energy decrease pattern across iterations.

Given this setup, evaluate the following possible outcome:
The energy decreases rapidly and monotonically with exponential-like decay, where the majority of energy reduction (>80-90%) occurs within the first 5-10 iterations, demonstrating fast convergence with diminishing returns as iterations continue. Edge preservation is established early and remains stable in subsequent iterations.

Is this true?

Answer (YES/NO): NO